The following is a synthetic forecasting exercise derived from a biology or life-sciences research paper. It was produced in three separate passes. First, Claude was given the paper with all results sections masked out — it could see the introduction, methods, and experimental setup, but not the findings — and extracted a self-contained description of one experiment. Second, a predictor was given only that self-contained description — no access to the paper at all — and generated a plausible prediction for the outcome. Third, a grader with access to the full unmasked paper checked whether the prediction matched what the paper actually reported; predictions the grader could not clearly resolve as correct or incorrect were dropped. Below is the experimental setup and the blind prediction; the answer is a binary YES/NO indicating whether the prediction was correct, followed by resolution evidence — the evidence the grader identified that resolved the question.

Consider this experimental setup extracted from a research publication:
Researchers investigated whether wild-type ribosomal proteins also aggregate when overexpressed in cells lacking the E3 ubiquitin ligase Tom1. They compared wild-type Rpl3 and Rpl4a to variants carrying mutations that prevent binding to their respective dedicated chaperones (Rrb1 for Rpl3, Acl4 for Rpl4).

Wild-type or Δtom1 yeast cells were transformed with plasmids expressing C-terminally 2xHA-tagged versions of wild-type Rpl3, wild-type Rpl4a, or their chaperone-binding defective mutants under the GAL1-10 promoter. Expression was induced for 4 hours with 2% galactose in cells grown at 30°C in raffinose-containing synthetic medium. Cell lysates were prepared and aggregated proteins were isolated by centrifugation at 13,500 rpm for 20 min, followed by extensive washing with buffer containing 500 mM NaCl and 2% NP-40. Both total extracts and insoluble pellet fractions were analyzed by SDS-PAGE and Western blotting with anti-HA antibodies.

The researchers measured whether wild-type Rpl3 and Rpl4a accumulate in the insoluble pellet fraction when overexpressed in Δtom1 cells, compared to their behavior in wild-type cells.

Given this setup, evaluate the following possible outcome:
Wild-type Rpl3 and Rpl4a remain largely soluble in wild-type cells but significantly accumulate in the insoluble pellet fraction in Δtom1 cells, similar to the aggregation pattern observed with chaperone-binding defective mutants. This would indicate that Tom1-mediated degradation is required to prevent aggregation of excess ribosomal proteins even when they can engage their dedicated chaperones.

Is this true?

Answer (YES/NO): NO